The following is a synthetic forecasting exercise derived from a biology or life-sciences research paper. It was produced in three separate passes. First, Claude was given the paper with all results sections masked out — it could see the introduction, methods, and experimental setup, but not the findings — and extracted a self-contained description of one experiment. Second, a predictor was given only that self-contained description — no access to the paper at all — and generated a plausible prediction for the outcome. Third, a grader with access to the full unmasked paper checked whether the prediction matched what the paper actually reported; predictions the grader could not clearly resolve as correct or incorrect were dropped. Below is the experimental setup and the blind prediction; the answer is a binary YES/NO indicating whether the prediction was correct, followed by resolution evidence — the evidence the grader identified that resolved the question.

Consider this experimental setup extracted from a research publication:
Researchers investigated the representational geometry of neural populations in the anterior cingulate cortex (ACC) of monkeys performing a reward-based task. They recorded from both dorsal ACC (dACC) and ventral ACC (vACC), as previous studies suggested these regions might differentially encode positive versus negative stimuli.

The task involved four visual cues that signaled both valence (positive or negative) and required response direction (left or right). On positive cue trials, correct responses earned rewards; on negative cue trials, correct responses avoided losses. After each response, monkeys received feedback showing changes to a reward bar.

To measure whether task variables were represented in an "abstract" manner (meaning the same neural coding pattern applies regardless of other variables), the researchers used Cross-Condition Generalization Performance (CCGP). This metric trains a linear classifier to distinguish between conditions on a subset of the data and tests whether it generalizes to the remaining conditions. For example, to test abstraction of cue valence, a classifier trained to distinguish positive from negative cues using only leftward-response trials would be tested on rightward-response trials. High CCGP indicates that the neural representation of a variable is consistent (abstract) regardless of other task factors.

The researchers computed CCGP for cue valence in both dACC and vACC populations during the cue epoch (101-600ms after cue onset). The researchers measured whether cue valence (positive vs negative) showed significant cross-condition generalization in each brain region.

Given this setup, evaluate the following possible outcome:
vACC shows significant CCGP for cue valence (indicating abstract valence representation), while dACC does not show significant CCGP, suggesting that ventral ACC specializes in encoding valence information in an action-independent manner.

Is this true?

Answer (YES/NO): NO